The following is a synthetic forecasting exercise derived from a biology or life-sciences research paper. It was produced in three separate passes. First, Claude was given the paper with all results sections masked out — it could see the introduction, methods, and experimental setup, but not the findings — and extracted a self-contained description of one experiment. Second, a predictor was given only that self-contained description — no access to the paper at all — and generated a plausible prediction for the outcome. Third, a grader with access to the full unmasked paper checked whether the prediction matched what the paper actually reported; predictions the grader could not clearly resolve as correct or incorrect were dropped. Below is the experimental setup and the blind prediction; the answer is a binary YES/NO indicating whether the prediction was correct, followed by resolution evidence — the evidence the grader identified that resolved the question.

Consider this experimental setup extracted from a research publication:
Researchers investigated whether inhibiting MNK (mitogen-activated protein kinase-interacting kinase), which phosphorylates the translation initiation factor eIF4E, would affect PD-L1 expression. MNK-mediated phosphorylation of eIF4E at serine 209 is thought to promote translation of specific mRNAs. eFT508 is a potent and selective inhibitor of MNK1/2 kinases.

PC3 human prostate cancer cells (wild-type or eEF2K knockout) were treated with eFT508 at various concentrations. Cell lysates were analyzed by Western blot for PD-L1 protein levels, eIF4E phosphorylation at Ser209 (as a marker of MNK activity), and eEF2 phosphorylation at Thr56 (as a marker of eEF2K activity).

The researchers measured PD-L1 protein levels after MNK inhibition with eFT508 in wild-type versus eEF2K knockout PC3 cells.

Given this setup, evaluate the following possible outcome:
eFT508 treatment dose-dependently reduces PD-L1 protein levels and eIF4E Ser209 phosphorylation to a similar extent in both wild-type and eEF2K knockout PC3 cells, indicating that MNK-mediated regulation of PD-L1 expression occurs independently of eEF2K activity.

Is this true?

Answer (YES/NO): NO